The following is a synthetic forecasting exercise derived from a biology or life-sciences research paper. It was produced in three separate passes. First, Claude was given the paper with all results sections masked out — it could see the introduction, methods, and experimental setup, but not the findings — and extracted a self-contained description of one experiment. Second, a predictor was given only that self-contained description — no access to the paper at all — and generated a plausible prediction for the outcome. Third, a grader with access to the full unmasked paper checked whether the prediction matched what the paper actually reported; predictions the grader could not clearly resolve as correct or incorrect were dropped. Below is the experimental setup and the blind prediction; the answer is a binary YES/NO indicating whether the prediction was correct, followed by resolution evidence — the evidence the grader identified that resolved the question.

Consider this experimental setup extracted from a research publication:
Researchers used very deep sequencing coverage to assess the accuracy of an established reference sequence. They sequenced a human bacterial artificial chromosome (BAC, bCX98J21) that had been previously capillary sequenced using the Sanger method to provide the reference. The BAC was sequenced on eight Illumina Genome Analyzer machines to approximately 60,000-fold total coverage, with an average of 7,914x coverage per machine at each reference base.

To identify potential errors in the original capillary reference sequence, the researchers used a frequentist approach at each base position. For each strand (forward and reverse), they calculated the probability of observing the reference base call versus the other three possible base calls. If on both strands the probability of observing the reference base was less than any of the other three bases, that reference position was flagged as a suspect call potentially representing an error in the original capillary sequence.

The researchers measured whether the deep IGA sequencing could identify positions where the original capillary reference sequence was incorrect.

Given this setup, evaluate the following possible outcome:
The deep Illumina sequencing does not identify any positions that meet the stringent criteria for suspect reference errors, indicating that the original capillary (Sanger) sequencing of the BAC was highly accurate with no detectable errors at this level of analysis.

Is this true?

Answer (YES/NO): NO